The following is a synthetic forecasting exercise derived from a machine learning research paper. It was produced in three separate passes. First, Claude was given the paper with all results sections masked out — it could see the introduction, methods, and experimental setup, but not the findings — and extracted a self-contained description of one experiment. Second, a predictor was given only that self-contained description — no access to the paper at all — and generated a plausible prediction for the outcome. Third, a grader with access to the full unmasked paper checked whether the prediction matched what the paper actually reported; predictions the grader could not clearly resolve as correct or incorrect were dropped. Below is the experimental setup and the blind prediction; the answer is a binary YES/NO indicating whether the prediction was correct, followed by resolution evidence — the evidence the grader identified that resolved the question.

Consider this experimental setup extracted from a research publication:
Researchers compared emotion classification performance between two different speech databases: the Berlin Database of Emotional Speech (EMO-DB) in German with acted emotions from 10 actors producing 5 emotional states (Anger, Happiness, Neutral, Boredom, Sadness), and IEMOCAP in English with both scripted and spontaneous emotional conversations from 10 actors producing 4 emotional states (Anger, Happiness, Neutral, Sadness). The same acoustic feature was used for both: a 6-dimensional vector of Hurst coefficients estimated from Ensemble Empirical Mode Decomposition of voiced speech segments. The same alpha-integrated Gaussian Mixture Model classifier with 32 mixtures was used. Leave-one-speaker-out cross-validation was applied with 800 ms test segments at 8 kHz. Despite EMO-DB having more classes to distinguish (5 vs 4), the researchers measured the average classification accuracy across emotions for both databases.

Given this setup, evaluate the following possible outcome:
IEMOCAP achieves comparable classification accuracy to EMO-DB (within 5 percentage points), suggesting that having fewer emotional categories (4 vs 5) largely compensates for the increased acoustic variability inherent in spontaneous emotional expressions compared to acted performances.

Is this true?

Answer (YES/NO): NO